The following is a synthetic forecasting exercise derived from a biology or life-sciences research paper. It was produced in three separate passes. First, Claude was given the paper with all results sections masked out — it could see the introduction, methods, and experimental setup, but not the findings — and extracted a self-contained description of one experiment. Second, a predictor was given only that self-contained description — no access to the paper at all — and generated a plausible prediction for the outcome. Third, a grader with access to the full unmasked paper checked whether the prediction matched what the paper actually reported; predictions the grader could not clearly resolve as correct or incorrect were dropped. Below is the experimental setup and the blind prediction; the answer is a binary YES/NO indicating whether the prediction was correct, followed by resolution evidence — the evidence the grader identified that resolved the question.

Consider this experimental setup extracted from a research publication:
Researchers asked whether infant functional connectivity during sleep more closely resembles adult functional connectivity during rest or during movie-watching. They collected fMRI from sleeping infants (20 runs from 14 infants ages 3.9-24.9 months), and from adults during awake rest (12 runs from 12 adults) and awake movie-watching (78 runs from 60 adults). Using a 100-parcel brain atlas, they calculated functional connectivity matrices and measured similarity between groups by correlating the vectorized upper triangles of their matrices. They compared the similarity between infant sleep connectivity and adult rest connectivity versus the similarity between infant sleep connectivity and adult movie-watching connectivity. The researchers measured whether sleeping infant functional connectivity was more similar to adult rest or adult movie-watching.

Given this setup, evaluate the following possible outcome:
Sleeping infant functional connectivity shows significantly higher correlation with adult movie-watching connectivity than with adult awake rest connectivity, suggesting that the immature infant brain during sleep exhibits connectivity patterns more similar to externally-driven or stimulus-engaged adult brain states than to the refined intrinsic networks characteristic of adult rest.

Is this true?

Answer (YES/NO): YES